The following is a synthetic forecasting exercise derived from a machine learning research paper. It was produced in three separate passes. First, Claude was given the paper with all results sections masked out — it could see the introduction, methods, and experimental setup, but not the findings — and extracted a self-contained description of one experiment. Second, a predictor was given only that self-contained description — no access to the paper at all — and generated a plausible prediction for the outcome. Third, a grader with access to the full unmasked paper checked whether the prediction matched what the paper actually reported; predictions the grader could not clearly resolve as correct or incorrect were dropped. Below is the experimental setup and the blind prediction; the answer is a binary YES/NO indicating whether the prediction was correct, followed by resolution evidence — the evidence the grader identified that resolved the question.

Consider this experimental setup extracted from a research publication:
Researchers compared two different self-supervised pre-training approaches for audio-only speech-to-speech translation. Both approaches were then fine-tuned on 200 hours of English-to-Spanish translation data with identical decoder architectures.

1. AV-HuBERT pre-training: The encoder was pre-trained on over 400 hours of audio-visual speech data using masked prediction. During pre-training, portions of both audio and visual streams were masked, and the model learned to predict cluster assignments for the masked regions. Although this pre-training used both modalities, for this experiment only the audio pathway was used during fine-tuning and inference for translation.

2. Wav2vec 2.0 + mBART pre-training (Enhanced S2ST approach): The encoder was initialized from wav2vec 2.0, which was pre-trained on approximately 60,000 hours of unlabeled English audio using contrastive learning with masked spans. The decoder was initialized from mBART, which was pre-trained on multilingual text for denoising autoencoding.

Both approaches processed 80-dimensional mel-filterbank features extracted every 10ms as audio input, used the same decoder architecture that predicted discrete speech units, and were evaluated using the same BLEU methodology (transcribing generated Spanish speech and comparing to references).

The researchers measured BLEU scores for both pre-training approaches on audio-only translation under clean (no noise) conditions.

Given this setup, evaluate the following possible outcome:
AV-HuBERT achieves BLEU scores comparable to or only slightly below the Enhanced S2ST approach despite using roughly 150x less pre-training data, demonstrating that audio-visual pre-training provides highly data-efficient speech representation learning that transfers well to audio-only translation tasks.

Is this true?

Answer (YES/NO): YES